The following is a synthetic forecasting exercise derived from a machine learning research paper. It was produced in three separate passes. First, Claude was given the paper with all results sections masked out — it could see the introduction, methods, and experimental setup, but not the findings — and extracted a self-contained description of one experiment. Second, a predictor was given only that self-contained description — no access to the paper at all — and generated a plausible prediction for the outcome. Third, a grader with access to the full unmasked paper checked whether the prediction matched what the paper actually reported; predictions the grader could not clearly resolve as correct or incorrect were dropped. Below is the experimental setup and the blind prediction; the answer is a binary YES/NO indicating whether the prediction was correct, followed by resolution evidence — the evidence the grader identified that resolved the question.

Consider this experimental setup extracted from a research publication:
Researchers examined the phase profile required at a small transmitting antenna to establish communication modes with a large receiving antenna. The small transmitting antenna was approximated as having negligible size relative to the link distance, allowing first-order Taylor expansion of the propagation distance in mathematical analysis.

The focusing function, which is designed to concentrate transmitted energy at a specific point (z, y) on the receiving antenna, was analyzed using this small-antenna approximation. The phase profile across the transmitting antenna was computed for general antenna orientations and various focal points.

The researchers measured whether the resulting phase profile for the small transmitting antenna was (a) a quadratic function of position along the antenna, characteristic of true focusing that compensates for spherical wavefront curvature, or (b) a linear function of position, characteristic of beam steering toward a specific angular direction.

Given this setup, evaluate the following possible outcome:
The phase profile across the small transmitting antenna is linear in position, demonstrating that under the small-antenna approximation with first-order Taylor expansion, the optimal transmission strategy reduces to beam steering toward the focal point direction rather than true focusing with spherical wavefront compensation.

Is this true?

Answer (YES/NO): YES